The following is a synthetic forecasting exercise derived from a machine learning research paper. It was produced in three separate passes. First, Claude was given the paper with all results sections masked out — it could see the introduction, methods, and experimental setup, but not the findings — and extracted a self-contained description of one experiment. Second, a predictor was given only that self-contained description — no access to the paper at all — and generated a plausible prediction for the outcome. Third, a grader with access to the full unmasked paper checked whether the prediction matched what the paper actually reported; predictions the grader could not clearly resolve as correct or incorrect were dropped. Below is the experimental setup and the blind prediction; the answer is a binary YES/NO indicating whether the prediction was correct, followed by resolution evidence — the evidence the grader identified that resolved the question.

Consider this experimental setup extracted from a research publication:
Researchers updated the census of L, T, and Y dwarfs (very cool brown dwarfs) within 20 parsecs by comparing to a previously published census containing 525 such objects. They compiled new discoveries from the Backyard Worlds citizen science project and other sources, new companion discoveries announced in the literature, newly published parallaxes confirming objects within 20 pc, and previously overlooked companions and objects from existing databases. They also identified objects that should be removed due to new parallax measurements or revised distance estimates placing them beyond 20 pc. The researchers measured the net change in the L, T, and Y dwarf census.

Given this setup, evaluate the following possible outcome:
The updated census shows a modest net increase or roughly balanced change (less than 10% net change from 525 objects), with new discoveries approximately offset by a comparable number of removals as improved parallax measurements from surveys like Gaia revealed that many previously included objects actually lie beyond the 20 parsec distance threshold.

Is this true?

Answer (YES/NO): NO